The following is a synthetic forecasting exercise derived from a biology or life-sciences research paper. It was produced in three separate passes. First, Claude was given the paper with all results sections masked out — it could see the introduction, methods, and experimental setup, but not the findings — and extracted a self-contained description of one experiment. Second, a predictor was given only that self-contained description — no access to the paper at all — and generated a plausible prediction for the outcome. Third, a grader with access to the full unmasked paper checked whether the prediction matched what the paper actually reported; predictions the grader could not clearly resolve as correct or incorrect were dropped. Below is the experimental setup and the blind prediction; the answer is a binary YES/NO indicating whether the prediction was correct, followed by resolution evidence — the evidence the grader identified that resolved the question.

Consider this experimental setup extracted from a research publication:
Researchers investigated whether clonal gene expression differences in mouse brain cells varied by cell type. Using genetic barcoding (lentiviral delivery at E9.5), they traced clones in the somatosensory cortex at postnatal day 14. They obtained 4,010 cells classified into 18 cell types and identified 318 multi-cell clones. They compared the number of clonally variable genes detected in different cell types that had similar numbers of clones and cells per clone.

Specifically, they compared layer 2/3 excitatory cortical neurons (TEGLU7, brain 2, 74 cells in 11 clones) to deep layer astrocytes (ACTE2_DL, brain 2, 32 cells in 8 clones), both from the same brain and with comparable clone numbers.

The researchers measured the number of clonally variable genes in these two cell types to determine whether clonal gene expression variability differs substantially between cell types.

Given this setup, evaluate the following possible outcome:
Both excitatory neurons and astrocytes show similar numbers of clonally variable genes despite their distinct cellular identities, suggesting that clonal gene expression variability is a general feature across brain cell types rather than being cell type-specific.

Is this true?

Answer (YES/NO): NO